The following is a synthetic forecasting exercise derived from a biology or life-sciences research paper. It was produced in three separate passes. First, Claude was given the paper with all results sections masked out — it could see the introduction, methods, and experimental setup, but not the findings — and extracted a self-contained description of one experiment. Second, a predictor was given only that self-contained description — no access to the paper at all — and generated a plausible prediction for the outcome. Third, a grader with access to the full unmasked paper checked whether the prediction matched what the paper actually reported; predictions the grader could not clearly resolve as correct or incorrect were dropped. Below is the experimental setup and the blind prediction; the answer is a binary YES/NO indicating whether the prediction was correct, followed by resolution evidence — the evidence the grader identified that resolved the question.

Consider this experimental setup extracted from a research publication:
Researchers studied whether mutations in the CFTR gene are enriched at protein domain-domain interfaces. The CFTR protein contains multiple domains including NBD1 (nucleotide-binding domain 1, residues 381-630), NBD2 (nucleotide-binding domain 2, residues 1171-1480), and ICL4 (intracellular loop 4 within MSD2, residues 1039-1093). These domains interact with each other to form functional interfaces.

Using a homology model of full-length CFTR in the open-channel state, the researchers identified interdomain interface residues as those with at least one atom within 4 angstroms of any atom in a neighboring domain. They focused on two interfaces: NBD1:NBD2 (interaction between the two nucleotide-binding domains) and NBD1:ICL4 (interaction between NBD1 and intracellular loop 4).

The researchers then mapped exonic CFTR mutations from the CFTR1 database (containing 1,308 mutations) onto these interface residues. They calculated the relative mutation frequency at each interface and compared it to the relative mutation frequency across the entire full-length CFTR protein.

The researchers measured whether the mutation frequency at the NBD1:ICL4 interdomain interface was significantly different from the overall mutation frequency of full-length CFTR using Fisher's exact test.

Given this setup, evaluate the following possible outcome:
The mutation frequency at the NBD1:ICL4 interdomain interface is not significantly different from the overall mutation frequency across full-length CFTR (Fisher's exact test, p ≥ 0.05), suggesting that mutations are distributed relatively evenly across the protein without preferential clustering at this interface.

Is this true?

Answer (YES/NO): NO